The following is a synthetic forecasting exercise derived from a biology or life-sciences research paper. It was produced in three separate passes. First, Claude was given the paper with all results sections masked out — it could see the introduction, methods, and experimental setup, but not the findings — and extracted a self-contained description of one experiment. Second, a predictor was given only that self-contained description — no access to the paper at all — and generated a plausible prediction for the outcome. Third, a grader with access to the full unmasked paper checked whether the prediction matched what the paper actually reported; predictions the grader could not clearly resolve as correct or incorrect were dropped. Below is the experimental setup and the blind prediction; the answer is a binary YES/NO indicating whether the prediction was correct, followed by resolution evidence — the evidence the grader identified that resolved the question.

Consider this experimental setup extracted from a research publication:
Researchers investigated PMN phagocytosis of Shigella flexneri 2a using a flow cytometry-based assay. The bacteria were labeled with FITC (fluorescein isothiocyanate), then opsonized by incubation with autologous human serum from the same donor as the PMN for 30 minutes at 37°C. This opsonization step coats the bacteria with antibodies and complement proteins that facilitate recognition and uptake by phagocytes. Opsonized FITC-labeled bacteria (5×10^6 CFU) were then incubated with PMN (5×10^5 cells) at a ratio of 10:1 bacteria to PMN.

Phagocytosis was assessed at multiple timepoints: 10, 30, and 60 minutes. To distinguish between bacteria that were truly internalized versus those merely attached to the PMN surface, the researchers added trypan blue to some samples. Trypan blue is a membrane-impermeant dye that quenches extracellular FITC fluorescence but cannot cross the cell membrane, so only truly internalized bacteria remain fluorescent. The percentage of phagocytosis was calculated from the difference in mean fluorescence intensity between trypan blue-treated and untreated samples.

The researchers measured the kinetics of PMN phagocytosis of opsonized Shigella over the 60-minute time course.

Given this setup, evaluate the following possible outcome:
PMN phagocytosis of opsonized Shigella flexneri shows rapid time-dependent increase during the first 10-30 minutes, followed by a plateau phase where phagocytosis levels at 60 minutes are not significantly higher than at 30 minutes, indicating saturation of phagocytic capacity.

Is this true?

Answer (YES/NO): YES